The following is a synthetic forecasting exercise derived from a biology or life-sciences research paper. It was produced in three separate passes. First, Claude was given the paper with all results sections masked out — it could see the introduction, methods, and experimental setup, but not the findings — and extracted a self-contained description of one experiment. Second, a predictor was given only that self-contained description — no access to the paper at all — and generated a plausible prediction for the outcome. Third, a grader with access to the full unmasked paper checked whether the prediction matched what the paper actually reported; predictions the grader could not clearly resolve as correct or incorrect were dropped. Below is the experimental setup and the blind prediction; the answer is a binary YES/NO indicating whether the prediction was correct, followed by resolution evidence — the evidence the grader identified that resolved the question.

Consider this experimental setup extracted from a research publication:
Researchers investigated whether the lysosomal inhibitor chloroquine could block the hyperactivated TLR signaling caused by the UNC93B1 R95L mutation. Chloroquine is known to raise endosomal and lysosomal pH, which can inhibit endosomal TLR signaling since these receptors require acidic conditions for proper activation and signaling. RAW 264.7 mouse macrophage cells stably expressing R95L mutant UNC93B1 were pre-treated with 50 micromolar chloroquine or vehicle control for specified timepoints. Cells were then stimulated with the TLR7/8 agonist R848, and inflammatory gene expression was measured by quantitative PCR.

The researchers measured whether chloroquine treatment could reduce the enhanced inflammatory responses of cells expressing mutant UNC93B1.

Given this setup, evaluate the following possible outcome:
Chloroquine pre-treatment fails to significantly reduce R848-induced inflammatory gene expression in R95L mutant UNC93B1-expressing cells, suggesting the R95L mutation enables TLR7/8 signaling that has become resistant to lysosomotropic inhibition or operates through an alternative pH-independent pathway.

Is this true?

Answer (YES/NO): NO